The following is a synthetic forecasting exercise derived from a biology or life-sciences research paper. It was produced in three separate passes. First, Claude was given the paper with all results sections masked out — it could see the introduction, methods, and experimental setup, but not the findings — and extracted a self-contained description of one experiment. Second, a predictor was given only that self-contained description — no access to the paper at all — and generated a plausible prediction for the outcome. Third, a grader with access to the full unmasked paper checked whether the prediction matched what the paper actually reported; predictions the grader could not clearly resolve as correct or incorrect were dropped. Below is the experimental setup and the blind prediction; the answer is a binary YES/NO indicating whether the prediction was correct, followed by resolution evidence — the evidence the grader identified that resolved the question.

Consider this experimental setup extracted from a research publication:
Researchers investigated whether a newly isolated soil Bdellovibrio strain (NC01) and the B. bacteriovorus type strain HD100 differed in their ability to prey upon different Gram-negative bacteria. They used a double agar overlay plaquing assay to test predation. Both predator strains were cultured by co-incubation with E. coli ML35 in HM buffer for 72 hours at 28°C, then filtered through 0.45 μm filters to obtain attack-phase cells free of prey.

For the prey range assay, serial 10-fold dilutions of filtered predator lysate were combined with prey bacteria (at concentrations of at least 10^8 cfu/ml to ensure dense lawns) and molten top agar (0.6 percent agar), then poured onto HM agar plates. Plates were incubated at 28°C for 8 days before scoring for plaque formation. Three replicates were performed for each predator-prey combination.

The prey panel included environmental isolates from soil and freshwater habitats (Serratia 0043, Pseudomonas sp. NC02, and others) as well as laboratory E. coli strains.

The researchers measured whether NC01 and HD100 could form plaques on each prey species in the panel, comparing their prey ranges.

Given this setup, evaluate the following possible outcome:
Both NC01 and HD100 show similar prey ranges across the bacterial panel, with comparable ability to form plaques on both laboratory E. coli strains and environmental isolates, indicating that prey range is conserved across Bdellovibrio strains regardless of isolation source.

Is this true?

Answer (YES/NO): NO